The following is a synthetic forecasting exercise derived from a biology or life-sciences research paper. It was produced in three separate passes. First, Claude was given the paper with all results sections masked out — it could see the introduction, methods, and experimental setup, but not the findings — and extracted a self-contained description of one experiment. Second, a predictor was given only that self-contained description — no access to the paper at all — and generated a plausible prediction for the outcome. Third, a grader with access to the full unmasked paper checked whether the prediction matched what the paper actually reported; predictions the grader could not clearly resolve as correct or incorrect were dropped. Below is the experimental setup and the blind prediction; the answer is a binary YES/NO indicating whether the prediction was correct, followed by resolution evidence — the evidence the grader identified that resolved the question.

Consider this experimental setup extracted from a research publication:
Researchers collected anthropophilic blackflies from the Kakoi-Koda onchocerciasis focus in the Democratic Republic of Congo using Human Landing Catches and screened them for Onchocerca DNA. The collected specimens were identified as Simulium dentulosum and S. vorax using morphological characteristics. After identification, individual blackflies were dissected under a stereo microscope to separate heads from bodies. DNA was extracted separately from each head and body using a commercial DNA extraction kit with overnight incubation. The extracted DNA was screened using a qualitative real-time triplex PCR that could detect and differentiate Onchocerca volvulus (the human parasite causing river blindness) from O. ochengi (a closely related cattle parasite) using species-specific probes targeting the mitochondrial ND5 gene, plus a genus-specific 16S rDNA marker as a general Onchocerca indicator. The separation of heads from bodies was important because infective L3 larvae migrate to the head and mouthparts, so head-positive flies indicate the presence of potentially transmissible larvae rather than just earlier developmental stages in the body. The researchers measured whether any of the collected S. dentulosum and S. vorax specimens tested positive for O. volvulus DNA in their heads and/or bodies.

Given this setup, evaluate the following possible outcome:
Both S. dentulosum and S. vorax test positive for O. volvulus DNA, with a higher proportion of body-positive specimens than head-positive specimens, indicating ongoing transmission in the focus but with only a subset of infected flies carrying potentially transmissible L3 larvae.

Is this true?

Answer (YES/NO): YES